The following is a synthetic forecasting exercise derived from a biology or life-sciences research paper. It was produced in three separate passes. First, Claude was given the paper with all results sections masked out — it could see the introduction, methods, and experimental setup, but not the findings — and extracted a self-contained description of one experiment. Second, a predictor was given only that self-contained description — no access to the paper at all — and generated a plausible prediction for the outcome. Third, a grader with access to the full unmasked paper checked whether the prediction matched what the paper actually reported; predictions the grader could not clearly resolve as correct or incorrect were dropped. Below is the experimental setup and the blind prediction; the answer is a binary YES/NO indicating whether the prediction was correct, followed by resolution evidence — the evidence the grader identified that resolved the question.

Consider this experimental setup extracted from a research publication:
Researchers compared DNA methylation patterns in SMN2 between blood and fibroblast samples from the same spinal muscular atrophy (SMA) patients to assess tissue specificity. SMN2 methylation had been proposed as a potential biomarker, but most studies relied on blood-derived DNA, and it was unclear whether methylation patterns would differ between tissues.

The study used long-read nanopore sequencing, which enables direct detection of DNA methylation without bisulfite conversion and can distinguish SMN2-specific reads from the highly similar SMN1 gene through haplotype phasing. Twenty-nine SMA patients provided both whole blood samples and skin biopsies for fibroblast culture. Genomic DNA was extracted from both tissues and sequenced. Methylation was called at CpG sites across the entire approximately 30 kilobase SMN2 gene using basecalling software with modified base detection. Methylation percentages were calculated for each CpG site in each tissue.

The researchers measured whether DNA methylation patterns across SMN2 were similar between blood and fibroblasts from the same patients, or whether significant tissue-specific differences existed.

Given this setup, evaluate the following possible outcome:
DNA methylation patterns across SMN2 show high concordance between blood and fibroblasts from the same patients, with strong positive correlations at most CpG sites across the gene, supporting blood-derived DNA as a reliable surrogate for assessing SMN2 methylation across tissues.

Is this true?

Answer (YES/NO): NO